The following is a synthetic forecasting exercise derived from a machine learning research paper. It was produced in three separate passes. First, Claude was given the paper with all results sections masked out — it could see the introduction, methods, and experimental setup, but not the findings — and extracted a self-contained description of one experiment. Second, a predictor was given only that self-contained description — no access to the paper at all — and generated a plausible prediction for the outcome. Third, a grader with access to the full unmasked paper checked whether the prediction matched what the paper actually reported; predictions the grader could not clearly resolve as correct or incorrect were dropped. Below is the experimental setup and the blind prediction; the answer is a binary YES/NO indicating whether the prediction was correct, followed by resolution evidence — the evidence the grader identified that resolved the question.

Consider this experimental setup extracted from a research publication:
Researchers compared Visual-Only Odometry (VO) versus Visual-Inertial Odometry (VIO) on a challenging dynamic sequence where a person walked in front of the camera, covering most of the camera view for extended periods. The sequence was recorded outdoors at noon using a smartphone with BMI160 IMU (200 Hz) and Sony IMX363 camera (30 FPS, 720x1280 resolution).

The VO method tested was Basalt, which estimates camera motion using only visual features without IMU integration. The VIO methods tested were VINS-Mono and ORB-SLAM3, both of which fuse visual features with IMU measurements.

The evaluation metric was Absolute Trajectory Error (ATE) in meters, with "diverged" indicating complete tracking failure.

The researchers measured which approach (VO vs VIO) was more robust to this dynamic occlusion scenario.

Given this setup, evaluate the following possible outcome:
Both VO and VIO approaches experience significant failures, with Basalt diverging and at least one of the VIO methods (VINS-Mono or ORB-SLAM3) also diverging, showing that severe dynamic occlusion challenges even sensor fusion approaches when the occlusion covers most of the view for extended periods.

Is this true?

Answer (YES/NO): NO